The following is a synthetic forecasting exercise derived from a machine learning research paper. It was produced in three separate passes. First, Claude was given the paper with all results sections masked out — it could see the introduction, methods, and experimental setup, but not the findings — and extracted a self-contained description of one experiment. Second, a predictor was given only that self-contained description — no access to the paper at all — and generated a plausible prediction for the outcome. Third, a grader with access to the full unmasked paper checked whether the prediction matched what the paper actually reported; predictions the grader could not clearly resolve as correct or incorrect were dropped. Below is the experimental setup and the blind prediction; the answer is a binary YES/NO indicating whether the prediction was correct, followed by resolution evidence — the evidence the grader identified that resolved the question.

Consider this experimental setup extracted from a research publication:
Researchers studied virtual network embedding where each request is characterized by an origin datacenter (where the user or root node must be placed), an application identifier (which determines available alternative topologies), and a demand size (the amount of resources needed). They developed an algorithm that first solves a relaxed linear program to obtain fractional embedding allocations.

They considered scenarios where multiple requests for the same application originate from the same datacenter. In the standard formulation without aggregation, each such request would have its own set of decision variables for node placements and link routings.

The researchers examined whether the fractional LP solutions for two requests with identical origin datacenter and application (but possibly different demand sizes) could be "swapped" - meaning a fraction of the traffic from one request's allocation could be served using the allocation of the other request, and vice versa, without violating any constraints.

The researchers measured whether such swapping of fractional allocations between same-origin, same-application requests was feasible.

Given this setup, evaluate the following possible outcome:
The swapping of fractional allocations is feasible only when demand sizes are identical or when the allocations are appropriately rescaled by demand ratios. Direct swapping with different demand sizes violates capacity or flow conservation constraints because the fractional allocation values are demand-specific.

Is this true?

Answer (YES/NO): YES